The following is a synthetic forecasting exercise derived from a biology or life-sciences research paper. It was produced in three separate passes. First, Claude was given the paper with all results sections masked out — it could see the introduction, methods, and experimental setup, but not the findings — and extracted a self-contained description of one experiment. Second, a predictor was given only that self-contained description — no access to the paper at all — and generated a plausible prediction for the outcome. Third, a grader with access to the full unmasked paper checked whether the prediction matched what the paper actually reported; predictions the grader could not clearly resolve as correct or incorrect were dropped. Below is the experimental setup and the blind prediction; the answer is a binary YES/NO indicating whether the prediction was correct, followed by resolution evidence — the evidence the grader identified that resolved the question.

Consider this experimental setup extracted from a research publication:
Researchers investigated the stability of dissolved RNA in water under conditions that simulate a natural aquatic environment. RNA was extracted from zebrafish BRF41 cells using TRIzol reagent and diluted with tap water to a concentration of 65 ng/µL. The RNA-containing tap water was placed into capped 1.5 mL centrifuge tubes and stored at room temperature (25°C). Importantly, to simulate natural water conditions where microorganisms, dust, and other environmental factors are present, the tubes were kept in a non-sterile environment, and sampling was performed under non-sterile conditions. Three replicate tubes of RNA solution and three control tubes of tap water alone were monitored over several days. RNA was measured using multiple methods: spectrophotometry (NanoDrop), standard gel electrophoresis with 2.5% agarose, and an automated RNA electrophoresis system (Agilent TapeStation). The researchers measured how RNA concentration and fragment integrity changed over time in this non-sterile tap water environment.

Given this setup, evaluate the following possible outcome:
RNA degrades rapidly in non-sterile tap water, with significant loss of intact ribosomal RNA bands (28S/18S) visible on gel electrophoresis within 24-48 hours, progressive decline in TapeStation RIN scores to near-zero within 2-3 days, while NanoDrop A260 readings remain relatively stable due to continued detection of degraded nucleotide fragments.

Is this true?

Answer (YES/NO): NO